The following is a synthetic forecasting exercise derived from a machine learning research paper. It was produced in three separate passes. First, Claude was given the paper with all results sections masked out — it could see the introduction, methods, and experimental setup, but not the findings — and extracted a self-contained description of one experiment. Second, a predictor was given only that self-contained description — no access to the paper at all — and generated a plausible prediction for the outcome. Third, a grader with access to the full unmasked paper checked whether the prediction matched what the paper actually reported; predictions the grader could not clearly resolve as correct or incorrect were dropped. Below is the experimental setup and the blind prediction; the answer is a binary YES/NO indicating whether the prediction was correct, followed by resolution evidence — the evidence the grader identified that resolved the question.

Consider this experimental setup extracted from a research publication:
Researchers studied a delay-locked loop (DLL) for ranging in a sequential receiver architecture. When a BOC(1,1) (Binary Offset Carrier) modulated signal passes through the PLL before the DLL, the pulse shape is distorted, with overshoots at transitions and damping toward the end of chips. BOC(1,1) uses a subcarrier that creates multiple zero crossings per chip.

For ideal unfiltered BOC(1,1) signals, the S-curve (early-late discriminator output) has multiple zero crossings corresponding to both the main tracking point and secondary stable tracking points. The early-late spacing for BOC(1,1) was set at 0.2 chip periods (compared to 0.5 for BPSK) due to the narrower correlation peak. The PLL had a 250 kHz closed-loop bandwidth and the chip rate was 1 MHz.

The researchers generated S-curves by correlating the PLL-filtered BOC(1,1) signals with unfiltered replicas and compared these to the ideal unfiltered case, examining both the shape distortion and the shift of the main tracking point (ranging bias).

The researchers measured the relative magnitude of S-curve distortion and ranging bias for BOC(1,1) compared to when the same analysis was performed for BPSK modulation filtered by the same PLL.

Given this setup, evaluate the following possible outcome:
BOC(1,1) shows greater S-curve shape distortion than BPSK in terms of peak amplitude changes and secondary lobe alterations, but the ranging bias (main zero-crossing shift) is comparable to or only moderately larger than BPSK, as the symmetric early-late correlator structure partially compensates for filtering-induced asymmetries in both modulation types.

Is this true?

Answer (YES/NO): NO